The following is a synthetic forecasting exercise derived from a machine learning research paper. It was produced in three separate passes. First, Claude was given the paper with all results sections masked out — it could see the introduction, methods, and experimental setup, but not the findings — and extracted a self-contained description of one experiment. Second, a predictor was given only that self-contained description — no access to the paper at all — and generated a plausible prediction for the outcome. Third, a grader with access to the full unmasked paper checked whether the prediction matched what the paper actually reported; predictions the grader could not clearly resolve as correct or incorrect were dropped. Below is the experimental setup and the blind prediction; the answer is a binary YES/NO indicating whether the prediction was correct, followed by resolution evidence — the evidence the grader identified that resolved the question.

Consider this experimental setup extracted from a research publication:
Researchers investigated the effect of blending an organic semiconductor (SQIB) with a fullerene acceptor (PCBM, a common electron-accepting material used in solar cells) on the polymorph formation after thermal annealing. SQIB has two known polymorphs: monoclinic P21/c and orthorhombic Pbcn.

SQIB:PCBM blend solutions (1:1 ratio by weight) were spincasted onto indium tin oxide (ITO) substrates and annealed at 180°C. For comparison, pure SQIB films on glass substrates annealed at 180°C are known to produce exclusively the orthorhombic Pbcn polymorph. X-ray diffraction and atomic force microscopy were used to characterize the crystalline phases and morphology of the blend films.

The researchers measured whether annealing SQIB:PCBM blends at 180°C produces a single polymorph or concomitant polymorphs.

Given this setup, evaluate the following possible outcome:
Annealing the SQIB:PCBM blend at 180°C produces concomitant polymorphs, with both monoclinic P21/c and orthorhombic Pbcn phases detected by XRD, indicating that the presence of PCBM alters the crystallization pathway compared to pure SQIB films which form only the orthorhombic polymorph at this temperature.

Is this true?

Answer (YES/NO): YES